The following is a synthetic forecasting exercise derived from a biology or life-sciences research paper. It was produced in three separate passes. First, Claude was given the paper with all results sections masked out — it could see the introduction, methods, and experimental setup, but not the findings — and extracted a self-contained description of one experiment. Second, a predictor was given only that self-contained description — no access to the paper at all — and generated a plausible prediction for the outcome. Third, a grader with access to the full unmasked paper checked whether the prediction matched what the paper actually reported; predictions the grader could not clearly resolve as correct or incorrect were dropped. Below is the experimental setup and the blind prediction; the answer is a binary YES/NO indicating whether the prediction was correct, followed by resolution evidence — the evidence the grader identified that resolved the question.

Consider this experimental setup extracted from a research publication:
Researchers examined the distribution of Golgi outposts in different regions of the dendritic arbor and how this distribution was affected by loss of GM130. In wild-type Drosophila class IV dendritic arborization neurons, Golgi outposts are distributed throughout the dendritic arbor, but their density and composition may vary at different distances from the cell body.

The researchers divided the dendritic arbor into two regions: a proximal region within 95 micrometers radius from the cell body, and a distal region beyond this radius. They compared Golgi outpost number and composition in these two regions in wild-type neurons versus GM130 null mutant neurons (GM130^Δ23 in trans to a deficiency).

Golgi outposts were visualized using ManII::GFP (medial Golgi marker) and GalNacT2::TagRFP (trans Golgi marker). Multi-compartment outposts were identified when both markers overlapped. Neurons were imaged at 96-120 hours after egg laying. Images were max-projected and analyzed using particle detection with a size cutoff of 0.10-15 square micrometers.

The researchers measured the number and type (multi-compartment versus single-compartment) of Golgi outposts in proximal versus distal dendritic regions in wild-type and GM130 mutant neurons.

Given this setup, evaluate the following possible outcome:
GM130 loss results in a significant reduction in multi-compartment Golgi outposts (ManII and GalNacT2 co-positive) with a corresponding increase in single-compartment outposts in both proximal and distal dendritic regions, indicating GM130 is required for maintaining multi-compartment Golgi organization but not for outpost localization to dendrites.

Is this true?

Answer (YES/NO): NO